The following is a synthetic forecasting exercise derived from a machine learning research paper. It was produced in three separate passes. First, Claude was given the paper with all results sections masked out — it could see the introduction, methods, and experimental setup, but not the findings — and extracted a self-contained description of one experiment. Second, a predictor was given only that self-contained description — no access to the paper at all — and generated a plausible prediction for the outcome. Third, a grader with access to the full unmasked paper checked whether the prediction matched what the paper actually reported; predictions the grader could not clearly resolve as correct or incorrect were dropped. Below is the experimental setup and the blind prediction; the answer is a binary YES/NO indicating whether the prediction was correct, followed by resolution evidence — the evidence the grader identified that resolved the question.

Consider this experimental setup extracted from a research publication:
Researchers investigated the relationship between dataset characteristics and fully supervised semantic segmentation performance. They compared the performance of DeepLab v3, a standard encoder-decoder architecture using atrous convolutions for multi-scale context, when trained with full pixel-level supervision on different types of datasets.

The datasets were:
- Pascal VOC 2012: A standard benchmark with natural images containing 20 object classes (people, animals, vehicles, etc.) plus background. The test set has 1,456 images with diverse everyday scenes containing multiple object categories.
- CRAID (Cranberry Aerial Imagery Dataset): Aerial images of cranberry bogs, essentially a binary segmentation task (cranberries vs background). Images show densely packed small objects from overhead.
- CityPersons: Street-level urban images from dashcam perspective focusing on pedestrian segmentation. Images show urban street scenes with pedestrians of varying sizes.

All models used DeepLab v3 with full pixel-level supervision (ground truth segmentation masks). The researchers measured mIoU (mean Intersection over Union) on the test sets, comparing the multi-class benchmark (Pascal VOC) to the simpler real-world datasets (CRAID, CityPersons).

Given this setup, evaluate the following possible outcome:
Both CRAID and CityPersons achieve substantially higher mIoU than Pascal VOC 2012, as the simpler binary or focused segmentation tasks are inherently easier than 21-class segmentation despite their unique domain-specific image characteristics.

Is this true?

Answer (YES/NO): NO